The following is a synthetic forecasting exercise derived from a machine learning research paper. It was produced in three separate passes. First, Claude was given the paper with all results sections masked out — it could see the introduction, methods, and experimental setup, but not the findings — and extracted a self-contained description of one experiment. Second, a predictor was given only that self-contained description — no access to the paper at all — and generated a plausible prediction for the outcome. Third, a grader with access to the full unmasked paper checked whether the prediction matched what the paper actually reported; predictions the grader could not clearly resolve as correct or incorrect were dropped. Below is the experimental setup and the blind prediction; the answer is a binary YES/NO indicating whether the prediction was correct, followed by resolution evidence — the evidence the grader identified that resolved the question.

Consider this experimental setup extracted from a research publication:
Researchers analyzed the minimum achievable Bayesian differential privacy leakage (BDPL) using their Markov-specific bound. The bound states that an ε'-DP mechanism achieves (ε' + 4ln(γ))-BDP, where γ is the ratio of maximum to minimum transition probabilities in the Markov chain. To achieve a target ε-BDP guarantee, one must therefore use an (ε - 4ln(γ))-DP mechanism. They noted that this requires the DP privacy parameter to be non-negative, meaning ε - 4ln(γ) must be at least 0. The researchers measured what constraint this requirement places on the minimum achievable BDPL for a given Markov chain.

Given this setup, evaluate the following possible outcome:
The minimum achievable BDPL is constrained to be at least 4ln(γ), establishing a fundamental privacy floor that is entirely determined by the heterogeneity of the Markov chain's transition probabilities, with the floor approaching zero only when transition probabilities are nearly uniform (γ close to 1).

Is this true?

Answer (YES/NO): YES